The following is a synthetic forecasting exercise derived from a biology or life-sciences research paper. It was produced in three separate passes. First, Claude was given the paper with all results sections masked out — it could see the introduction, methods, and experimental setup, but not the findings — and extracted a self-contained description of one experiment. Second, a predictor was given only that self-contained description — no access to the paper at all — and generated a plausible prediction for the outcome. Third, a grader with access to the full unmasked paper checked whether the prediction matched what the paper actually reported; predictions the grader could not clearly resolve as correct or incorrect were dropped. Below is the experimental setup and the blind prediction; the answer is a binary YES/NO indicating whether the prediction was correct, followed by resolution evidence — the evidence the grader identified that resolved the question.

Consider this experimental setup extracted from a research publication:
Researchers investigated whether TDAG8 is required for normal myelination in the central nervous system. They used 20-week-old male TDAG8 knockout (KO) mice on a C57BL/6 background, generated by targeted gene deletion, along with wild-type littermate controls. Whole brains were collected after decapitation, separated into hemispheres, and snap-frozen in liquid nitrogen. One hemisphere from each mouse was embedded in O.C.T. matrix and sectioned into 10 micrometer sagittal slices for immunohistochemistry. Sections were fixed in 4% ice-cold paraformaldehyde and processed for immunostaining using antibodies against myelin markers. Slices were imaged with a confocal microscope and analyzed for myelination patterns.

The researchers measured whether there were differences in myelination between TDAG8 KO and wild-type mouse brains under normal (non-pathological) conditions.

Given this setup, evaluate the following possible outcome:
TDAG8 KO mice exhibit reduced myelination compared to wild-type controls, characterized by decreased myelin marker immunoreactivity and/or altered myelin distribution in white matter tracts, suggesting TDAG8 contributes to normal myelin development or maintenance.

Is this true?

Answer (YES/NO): NO